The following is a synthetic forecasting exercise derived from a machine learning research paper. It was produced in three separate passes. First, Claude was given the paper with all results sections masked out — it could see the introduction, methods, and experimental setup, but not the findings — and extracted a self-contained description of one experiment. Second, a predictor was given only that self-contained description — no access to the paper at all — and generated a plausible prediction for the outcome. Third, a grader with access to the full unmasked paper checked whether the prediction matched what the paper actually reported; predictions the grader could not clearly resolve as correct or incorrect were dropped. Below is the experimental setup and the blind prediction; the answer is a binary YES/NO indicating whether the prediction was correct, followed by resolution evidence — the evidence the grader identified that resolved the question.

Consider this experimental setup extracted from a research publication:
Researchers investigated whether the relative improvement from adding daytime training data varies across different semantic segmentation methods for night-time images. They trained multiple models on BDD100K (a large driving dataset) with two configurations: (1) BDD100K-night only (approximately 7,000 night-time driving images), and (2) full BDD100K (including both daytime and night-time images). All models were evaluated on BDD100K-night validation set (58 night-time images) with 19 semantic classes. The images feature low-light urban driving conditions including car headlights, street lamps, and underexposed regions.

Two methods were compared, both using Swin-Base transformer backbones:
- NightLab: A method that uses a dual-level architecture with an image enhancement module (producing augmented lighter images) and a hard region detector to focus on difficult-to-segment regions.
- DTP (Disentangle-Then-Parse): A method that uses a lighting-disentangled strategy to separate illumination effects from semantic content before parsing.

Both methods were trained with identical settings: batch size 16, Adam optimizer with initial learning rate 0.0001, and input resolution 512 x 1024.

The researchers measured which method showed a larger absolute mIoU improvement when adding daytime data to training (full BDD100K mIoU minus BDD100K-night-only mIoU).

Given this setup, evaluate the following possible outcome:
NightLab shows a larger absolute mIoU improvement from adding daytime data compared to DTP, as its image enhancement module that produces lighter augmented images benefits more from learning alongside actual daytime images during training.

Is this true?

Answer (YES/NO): NO